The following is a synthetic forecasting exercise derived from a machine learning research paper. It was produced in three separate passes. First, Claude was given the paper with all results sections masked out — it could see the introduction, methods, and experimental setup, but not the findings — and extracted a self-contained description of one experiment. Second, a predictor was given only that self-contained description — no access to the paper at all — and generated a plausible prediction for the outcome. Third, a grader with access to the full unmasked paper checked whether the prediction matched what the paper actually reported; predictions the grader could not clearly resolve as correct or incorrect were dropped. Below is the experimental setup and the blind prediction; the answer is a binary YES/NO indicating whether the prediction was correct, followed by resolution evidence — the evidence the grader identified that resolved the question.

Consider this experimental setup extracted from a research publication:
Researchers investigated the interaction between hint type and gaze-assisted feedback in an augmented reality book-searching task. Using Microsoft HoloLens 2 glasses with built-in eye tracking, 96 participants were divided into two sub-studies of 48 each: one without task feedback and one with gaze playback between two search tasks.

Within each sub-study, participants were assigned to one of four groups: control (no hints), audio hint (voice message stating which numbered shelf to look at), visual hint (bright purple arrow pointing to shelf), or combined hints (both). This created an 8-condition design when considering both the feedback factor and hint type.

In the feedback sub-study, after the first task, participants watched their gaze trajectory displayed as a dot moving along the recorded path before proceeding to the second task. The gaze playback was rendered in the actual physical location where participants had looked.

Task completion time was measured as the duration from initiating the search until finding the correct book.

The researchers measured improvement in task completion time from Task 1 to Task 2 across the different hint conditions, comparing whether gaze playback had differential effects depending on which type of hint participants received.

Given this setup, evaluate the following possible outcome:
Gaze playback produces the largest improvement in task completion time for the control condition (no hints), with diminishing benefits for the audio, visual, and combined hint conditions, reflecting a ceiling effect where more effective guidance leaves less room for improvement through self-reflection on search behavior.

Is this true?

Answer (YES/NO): NO